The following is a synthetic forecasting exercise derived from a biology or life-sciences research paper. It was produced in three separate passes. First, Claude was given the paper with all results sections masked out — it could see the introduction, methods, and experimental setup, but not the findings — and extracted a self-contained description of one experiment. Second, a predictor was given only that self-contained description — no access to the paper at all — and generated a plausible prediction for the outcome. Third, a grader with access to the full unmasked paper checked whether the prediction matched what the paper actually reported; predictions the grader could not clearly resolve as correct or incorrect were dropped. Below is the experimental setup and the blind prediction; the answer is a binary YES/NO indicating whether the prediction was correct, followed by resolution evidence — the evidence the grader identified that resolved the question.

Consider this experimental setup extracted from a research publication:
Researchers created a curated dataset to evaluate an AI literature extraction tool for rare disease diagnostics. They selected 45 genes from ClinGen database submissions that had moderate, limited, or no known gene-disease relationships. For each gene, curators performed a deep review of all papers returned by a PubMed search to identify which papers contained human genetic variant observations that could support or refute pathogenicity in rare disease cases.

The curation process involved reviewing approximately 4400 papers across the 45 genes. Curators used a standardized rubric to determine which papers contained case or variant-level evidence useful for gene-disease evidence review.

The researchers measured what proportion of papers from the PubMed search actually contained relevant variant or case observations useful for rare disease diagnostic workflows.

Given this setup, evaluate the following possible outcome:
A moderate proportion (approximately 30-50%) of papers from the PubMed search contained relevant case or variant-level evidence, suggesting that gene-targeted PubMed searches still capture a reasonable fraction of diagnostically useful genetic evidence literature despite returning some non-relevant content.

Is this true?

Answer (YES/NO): NO